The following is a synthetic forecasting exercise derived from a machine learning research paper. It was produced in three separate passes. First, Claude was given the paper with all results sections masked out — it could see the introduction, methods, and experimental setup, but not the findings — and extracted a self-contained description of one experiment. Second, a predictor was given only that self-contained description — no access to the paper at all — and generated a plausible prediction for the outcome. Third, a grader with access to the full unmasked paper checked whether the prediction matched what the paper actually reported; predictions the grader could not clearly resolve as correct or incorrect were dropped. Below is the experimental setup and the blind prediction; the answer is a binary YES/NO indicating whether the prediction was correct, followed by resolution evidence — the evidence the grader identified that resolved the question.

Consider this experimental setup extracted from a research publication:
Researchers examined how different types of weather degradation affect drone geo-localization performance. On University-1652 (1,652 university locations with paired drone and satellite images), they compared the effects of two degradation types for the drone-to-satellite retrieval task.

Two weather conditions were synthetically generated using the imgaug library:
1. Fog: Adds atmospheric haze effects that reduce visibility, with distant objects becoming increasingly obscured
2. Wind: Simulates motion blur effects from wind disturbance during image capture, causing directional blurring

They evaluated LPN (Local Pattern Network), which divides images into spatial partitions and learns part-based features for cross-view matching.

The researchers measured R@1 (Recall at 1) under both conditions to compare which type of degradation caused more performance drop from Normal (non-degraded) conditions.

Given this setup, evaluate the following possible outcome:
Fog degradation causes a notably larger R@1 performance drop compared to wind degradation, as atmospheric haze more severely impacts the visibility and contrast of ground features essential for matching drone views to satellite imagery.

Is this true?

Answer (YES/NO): NO